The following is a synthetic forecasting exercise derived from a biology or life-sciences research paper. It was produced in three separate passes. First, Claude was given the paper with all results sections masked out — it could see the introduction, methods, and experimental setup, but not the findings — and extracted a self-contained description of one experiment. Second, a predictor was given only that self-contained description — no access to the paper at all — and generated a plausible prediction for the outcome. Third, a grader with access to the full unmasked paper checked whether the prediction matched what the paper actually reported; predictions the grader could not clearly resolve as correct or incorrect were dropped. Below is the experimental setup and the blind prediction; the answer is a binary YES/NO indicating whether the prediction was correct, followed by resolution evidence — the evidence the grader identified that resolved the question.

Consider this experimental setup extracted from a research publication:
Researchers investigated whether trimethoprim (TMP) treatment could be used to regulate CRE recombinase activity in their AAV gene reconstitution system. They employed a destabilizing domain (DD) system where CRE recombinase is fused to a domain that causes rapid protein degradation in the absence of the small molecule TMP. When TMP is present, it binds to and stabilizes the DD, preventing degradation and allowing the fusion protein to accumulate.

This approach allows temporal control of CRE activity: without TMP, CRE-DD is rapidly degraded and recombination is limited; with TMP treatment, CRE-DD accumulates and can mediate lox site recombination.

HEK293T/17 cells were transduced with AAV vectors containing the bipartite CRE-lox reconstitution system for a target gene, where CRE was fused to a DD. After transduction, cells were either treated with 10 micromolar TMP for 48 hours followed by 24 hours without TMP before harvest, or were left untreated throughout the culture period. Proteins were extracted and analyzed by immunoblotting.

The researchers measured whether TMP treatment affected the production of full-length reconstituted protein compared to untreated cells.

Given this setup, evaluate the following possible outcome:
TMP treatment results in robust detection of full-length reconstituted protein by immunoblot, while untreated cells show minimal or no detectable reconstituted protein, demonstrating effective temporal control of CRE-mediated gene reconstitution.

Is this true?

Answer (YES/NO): NO